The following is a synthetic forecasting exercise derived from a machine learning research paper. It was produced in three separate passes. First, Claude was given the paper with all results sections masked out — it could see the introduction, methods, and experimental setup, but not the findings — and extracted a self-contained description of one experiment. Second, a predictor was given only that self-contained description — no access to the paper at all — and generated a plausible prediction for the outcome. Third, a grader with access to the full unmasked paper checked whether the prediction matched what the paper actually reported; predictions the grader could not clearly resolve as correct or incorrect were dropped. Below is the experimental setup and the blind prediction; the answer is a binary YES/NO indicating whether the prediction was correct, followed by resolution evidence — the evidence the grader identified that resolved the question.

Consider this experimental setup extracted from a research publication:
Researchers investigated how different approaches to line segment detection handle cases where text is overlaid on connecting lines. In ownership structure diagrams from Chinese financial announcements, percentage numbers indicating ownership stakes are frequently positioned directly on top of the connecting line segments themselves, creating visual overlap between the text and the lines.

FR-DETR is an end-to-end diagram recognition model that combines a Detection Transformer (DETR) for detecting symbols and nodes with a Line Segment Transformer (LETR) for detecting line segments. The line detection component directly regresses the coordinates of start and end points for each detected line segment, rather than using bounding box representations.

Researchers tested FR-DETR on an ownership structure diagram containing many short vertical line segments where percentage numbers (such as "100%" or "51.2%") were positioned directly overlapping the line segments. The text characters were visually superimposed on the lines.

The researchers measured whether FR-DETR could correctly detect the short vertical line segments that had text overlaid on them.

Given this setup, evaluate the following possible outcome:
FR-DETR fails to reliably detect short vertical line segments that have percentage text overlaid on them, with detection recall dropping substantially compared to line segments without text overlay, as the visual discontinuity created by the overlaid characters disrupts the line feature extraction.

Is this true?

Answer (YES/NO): YES